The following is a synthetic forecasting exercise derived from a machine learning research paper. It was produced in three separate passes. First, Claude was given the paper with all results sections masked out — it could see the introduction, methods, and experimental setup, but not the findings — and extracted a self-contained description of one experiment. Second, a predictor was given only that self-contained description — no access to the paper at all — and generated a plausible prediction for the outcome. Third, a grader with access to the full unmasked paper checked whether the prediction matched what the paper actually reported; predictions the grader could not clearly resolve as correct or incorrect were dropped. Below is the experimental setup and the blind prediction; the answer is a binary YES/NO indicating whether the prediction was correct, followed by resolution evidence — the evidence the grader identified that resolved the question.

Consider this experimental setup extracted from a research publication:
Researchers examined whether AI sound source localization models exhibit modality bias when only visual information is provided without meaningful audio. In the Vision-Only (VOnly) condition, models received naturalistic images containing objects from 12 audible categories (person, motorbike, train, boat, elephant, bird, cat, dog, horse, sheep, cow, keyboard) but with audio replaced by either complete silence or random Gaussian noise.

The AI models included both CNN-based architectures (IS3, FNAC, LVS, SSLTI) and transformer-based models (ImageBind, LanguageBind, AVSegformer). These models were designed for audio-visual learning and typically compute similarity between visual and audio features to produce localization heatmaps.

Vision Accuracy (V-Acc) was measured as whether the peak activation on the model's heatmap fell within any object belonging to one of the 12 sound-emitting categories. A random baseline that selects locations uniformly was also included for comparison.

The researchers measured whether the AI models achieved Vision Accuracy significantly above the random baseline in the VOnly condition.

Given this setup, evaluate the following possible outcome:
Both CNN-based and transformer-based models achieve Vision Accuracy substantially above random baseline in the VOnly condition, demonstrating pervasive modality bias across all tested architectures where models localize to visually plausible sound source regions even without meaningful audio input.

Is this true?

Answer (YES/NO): YES